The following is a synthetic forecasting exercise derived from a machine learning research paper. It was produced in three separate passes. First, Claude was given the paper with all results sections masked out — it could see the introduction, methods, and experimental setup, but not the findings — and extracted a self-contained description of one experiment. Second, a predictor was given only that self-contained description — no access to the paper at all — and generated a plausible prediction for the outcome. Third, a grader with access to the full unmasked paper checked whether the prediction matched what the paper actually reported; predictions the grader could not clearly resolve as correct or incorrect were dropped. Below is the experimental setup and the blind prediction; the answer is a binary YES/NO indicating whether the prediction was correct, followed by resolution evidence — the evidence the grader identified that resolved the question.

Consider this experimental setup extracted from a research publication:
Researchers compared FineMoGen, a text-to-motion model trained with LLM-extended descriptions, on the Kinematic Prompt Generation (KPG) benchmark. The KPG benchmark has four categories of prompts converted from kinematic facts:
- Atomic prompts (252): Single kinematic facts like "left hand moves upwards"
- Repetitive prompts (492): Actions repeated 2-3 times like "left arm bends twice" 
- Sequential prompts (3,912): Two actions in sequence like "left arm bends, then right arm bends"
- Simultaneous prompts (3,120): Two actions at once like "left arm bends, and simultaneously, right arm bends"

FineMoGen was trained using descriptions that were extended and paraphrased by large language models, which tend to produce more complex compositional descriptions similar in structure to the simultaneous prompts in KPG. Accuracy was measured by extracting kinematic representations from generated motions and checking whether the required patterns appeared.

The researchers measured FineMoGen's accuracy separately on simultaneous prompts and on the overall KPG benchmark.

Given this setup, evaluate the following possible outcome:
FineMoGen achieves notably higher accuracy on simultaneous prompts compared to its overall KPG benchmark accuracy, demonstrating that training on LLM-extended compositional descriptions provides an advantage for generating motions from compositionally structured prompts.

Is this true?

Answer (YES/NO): YES